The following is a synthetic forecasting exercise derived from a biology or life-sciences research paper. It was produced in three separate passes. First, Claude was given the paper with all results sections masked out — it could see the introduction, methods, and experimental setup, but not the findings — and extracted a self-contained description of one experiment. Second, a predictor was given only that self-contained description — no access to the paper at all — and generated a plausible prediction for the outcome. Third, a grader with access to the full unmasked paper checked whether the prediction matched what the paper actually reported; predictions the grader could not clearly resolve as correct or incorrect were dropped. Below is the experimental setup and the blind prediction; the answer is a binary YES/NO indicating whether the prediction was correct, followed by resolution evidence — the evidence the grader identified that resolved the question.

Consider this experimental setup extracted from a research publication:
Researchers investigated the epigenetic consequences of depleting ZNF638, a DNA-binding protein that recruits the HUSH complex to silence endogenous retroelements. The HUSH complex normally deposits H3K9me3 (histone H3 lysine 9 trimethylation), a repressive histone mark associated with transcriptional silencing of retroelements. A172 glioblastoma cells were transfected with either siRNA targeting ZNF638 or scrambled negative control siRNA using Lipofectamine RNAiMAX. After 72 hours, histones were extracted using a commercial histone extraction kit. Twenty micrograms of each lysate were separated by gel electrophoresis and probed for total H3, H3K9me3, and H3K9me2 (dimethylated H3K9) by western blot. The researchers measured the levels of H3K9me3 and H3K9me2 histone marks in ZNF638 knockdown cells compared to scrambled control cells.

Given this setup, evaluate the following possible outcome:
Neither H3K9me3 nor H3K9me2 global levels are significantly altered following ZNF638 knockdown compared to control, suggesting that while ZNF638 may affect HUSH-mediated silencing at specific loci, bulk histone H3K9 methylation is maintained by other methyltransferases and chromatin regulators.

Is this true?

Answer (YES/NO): NO